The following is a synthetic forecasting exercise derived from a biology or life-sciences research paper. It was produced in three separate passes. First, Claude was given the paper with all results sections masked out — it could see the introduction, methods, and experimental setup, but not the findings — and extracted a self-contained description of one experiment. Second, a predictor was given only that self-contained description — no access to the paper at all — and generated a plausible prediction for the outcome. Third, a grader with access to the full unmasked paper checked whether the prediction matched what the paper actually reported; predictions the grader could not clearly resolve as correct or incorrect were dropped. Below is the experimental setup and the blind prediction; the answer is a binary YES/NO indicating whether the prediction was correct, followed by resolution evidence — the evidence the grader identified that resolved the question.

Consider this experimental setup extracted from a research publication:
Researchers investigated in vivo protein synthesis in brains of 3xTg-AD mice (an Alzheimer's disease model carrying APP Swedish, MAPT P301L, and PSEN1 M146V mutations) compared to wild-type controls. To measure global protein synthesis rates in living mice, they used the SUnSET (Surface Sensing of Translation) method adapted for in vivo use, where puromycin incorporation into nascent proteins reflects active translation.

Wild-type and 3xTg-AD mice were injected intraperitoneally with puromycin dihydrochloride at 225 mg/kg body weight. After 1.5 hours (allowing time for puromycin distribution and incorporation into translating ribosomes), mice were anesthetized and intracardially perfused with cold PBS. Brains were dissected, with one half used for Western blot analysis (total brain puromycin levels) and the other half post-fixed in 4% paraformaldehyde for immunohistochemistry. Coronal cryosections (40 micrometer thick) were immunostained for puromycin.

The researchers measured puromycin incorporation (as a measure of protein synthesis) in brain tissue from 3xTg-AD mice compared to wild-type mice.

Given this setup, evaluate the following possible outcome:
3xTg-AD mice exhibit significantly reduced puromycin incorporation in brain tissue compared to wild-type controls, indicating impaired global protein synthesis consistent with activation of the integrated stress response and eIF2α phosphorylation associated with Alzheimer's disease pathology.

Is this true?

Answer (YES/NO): YES